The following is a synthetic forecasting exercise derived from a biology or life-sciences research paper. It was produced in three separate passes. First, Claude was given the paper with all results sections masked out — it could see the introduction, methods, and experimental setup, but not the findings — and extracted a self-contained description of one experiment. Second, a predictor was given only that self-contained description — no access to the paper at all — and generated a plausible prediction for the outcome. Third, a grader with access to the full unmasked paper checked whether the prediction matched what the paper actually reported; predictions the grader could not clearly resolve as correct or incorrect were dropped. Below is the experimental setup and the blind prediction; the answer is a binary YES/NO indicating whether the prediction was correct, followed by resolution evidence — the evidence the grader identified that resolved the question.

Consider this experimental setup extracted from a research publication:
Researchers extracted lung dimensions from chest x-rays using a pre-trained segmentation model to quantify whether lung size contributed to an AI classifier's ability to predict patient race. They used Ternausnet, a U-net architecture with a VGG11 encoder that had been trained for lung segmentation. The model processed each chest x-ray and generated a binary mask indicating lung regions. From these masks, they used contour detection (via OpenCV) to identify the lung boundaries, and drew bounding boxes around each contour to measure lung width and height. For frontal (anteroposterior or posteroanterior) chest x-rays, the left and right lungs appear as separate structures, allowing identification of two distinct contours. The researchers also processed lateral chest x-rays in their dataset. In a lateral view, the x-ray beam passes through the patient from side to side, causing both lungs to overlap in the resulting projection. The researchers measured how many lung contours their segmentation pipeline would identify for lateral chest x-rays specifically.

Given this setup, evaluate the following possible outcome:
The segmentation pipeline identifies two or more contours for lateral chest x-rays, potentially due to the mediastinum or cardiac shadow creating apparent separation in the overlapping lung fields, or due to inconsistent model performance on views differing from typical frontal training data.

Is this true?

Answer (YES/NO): NO